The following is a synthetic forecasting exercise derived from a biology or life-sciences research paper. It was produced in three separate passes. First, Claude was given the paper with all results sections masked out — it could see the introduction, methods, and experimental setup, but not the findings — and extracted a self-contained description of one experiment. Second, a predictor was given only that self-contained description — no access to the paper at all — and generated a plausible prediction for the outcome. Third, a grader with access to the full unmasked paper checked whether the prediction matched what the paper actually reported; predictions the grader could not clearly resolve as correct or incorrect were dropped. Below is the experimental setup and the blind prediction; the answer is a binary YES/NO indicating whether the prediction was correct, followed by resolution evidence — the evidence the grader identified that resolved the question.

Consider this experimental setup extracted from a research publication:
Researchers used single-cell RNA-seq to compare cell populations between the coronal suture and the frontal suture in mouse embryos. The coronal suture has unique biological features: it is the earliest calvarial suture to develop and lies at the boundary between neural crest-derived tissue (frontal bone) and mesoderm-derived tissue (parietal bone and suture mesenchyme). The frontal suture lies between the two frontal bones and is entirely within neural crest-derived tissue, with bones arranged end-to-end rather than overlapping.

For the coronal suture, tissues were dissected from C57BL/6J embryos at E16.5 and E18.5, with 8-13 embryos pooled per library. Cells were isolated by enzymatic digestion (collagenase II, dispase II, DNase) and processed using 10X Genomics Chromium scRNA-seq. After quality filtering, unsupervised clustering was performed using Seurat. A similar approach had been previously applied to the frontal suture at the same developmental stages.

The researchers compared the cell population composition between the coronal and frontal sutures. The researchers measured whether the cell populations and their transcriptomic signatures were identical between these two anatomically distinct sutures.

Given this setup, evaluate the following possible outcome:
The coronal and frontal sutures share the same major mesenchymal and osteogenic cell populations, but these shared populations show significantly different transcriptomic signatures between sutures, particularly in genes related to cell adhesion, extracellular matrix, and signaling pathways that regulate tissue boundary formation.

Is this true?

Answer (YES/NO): NO